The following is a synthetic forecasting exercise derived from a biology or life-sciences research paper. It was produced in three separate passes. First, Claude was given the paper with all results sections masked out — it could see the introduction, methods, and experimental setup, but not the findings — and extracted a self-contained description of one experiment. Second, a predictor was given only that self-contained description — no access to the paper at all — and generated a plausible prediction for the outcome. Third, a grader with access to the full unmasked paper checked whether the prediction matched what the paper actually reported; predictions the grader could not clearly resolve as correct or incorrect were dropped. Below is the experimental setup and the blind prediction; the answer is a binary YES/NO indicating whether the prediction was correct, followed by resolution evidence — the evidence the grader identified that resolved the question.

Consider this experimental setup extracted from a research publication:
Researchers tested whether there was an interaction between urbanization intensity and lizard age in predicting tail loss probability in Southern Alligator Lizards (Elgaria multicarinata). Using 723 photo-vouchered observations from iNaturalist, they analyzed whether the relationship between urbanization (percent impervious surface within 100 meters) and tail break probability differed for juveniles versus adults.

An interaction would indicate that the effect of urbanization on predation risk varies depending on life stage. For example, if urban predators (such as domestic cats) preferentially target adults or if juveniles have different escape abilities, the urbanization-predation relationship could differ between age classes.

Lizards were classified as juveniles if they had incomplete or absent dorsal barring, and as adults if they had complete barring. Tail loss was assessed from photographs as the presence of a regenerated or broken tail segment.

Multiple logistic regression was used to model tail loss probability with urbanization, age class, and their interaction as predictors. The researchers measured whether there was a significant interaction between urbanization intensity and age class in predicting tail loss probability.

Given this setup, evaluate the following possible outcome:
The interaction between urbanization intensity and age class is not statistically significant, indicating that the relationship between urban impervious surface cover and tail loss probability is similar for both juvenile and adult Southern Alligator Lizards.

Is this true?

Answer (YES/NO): YES